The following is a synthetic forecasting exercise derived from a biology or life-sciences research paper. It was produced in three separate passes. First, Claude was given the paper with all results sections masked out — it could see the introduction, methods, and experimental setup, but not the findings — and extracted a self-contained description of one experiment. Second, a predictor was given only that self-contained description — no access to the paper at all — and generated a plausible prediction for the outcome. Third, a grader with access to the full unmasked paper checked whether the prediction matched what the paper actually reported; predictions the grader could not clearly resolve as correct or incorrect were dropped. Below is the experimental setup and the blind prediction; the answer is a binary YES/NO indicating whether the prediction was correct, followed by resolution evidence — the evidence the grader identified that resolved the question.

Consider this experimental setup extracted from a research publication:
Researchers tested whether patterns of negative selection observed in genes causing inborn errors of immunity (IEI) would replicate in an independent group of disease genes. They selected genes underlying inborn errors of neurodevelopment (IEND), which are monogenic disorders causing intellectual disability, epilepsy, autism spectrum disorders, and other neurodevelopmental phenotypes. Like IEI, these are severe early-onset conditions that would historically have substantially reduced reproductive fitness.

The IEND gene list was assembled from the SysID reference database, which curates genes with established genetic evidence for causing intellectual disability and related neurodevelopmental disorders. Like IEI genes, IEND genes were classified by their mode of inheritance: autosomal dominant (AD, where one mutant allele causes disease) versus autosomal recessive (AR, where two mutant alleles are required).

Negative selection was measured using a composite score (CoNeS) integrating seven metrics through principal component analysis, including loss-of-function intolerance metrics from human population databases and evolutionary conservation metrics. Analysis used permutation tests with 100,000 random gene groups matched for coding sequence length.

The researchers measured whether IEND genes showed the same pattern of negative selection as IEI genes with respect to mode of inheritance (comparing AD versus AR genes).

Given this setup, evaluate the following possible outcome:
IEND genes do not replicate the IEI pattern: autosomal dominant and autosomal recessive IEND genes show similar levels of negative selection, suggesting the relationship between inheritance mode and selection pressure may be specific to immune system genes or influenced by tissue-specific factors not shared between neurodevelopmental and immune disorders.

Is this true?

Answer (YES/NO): NO